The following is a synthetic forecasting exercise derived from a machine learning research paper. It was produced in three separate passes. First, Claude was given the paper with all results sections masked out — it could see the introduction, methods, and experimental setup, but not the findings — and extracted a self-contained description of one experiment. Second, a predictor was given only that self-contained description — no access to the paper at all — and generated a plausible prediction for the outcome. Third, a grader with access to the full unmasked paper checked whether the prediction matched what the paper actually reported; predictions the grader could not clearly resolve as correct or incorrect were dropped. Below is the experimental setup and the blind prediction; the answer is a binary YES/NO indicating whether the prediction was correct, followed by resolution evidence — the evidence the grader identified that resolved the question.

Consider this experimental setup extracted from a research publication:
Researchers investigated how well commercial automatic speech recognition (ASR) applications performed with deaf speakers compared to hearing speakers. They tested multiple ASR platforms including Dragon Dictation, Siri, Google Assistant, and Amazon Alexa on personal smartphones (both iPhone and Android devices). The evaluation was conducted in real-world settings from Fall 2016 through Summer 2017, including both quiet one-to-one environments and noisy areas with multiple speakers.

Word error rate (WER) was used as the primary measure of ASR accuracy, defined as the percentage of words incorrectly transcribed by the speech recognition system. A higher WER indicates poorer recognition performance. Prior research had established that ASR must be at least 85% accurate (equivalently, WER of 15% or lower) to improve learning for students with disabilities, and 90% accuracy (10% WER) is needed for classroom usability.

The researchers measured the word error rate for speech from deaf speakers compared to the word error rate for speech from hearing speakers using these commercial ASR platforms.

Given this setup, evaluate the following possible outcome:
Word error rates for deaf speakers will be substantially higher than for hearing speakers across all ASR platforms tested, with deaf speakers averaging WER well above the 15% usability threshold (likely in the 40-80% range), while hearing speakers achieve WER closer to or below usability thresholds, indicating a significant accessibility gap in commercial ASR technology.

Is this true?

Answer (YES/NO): YES